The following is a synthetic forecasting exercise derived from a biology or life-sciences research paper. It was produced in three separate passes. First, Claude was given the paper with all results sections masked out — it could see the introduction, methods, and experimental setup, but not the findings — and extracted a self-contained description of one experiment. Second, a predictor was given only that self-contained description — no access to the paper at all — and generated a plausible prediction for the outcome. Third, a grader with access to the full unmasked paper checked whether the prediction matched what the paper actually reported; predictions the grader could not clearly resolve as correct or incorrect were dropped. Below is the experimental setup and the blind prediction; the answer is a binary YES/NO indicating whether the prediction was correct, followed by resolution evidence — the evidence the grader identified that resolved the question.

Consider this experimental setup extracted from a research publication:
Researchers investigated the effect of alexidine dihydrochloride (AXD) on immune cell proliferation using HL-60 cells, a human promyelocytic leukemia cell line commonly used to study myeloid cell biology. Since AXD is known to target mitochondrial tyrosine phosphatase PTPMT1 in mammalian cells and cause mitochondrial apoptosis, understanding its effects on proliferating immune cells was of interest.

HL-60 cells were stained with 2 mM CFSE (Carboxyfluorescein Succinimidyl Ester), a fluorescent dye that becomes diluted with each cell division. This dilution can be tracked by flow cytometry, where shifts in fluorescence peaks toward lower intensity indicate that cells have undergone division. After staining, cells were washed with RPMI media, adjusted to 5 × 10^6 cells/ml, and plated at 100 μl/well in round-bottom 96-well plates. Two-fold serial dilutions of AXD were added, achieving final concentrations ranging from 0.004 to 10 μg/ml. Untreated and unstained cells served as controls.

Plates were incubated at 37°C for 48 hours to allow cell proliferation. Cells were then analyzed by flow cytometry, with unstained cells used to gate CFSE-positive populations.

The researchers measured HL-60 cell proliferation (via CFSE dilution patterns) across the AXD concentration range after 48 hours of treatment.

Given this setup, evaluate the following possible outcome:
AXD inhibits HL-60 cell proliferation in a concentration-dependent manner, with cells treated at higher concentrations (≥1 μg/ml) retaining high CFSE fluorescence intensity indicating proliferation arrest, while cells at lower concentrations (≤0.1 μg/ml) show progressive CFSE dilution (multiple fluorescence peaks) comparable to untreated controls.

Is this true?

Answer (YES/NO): NO